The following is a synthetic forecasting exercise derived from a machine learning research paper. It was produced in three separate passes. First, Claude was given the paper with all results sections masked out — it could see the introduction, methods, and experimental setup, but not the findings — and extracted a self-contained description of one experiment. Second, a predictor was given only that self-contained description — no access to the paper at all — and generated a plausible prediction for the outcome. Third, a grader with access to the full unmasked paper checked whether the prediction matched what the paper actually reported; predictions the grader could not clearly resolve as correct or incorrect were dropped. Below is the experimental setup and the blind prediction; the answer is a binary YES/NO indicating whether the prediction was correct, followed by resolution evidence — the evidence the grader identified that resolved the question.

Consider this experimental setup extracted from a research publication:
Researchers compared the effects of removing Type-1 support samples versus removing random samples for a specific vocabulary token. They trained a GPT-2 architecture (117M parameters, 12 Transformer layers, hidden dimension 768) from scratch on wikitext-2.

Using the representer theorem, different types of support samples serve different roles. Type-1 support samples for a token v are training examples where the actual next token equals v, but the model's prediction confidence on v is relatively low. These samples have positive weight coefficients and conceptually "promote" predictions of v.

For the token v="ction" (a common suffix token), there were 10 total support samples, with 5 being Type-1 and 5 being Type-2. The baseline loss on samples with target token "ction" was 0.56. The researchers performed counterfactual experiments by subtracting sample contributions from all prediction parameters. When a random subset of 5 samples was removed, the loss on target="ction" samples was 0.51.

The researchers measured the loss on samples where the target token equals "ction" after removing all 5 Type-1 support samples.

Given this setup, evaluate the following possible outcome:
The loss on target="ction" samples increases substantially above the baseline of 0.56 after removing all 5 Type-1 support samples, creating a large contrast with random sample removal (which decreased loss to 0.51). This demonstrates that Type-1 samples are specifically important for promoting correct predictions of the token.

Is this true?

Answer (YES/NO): YES